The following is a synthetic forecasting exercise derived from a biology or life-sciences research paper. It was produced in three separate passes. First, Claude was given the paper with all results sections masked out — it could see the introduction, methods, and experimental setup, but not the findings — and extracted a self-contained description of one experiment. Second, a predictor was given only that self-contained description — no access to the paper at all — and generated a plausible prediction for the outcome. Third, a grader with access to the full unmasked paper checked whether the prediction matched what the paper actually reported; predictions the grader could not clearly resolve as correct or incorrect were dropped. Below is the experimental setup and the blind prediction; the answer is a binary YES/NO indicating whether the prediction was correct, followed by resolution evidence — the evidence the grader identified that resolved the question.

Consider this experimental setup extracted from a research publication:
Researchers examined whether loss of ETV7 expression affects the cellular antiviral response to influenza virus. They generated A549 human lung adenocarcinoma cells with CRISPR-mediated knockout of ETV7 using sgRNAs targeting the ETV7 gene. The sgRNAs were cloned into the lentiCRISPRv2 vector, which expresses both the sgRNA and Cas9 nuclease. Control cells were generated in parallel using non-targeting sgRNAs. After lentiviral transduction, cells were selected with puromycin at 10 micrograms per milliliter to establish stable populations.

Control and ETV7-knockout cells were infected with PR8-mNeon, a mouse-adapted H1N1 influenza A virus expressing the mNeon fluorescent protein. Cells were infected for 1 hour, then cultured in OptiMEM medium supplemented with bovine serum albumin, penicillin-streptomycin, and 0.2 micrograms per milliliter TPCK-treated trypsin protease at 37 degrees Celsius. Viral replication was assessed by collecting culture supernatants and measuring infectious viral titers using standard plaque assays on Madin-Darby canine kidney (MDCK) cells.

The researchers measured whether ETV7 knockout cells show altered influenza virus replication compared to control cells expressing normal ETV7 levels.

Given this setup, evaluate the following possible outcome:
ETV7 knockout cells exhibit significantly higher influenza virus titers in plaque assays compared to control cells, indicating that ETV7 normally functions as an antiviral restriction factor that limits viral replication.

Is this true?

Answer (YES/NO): NO